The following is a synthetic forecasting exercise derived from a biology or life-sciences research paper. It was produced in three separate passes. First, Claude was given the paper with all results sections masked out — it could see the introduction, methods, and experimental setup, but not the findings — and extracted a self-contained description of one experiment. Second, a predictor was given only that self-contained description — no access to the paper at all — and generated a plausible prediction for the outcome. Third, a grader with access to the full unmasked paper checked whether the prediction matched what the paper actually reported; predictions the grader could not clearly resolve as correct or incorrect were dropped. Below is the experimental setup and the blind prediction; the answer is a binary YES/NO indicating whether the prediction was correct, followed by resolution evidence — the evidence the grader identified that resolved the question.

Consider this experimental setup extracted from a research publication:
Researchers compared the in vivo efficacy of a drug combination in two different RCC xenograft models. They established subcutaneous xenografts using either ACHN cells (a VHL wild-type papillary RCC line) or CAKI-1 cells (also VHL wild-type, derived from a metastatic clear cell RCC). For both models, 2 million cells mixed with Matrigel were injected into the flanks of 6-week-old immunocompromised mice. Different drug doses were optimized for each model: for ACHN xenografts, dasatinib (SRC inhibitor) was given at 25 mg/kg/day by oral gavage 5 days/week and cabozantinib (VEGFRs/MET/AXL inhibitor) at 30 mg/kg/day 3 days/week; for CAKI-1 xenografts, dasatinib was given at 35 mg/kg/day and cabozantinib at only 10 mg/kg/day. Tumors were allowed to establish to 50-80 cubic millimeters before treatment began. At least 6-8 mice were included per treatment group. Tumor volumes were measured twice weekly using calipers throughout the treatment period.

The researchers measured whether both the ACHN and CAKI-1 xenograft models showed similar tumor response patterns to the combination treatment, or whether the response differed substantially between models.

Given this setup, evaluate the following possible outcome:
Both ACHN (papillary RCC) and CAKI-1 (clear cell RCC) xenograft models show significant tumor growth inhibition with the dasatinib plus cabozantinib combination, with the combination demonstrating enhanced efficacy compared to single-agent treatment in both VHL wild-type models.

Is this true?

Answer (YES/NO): YES